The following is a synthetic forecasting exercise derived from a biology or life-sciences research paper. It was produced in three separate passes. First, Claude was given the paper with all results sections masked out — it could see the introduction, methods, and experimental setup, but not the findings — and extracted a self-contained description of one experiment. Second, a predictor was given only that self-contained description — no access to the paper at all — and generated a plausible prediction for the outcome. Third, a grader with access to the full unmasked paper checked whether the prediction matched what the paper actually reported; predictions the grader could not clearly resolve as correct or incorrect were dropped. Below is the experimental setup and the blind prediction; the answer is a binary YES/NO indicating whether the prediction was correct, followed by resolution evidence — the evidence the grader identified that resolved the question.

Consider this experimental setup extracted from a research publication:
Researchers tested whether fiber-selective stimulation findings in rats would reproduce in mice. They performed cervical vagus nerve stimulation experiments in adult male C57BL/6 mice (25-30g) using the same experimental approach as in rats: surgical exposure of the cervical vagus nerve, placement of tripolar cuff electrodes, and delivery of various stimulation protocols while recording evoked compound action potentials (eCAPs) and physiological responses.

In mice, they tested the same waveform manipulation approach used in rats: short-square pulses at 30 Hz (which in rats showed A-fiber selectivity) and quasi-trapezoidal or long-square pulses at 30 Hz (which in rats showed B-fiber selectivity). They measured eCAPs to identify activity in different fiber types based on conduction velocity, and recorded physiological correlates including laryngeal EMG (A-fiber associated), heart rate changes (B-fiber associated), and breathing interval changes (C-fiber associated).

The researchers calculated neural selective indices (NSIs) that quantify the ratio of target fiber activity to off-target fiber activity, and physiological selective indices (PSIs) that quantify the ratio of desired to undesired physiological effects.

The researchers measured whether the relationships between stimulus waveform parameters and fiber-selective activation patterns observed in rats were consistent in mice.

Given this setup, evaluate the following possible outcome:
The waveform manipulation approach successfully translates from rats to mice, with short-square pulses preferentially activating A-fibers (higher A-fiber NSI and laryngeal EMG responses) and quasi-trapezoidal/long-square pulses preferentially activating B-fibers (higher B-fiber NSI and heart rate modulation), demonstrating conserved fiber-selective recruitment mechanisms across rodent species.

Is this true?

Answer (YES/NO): YES